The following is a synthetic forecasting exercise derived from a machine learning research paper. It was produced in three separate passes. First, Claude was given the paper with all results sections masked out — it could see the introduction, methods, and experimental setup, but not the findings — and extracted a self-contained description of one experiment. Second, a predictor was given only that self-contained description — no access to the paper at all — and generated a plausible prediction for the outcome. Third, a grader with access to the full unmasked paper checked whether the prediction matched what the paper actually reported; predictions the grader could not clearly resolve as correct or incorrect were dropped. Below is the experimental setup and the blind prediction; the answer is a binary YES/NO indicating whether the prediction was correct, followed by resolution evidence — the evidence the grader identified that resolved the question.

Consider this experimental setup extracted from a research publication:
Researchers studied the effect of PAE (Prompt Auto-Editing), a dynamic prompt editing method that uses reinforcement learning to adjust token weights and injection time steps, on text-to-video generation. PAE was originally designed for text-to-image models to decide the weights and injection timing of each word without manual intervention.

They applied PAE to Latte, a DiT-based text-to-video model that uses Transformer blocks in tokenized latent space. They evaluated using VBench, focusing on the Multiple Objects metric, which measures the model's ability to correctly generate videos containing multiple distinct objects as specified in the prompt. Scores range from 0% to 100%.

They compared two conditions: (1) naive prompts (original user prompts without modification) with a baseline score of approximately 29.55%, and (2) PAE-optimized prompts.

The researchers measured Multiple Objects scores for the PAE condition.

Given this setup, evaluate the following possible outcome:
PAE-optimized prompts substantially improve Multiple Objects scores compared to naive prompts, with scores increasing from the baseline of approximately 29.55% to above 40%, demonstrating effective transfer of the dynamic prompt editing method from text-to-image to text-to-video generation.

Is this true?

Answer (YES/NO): NO